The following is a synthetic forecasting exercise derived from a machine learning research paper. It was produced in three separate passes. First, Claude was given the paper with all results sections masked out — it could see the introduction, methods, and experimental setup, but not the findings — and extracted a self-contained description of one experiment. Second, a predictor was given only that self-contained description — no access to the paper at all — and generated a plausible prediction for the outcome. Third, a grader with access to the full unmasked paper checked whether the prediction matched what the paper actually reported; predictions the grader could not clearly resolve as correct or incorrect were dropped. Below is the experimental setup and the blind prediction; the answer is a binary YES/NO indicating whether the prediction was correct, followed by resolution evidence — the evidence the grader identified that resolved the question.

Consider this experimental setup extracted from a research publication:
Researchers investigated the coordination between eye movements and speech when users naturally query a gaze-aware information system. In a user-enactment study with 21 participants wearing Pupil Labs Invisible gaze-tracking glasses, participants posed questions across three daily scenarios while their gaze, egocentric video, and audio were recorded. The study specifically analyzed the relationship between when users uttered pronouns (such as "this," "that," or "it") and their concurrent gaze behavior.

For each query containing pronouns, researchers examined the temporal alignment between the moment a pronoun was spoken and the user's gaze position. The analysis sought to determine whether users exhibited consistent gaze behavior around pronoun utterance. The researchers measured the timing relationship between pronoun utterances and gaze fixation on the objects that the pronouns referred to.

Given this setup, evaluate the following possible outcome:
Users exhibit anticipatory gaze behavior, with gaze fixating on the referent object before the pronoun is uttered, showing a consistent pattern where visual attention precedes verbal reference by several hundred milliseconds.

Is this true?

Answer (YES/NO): NO